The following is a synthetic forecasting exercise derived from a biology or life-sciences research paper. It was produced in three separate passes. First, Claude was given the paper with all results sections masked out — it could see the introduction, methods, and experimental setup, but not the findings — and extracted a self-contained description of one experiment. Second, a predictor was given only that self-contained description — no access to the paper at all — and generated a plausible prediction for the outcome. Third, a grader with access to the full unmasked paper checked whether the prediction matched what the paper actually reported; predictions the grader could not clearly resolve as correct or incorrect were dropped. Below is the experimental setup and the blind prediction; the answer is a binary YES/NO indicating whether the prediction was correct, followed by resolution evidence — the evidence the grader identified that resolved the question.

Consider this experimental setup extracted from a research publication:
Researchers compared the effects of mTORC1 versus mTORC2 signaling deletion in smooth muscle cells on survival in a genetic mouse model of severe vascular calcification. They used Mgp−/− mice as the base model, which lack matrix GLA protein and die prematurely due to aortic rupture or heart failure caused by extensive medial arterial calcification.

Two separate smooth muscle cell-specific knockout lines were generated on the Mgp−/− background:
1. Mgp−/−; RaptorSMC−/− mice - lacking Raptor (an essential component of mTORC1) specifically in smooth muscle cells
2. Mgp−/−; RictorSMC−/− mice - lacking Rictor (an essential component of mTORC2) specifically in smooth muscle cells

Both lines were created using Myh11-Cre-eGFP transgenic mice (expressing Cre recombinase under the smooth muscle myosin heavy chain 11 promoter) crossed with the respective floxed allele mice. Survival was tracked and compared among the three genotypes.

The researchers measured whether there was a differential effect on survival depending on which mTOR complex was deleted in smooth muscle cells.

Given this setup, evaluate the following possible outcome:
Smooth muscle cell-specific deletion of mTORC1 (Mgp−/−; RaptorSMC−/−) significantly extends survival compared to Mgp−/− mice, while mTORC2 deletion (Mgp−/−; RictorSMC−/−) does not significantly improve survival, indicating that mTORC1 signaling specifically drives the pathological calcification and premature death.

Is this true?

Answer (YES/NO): NO